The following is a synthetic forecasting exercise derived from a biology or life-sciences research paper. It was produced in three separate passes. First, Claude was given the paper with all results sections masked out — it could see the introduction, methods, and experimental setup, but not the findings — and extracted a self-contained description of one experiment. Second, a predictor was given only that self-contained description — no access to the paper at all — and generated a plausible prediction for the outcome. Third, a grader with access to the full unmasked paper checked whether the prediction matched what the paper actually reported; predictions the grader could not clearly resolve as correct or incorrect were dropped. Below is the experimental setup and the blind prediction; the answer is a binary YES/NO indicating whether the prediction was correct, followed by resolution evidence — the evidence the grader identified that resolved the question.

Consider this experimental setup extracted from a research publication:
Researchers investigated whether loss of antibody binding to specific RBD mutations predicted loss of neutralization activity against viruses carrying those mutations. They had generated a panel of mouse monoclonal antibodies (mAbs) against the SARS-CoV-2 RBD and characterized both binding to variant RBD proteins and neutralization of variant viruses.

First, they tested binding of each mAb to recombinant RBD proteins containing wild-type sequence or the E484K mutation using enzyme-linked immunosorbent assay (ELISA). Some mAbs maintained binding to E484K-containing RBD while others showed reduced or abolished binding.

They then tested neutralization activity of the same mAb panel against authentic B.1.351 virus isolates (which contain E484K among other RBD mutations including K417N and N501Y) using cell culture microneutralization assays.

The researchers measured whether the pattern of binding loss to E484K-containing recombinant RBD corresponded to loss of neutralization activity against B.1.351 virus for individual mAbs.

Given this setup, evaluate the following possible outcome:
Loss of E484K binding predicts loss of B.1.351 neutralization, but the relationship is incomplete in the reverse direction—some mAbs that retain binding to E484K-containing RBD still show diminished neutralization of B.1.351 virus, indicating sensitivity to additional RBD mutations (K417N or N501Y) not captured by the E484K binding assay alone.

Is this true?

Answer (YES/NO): NO